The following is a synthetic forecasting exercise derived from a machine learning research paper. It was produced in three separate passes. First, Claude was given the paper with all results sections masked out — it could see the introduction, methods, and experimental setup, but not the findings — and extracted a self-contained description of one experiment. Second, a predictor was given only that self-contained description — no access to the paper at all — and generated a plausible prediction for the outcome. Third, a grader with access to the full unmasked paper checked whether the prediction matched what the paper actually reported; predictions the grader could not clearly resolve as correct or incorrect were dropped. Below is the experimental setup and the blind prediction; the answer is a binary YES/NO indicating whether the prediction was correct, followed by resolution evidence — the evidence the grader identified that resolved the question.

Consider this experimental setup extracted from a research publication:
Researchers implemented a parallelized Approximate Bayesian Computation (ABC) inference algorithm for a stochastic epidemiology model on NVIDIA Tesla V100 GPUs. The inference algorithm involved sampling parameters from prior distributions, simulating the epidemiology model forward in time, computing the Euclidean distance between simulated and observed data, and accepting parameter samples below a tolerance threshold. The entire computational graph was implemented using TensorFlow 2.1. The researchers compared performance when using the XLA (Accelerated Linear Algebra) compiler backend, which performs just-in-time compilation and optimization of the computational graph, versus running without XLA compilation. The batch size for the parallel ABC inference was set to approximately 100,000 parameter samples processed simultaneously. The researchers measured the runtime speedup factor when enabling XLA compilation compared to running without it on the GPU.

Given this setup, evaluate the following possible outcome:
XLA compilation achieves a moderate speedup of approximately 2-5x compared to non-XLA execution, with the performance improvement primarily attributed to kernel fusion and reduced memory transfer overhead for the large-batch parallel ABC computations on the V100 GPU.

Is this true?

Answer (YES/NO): YES